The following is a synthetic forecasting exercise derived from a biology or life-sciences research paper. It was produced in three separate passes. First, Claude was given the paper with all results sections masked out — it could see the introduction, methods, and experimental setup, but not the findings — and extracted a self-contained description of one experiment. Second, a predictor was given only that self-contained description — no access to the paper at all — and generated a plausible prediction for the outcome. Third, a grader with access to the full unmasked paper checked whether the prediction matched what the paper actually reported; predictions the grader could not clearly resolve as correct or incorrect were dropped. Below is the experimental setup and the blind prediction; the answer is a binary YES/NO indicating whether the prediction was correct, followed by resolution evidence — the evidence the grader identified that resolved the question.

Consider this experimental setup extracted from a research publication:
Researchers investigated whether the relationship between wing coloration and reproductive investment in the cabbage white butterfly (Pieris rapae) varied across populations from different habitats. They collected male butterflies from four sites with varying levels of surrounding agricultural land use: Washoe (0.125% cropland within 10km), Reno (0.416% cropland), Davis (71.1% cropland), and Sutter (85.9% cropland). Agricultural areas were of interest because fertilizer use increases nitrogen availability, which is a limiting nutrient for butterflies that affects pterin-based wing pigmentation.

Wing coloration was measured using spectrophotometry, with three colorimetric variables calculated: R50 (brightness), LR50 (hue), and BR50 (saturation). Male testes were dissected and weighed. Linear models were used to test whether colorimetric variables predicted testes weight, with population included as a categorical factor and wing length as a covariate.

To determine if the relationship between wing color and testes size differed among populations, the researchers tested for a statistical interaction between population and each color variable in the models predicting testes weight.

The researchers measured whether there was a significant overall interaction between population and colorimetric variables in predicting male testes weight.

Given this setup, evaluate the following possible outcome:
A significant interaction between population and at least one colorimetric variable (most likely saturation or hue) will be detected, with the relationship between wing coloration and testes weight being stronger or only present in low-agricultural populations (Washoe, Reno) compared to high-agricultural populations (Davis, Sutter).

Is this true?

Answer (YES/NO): NO